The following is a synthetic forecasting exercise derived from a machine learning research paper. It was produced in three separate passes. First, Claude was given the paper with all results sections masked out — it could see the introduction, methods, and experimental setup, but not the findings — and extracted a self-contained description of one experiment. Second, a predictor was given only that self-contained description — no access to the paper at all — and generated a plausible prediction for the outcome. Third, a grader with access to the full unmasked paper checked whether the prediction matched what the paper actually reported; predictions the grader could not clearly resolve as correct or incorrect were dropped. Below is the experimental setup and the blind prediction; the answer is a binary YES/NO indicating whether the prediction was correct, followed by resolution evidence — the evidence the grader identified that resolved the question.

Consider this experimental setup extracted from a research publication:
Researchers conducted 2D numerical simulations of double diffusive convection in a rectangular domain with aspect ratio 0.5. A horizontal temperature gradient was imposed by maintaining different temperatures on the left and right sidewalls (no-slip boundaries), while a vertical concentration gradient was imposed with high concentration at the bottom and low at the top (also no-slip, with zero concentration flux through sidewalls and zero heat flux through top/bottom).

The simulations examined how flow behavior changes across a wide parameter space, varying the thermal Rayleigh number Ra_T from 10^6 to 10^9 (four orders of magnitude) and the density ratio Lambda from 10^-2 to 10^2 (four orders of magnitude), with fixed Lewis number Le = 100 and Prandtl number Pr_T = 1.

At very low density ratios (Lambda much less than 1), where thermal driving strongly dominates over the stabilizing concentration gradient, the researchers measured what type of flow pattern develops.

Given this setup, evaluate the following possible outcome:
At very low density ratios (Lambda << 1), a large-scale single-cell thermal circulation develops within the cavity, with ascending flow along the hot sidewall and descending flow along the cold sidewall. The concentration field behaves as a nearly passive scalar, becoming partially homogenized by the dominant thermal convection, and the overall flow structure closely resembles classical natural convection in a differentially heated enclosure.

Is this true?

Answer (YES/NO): YES